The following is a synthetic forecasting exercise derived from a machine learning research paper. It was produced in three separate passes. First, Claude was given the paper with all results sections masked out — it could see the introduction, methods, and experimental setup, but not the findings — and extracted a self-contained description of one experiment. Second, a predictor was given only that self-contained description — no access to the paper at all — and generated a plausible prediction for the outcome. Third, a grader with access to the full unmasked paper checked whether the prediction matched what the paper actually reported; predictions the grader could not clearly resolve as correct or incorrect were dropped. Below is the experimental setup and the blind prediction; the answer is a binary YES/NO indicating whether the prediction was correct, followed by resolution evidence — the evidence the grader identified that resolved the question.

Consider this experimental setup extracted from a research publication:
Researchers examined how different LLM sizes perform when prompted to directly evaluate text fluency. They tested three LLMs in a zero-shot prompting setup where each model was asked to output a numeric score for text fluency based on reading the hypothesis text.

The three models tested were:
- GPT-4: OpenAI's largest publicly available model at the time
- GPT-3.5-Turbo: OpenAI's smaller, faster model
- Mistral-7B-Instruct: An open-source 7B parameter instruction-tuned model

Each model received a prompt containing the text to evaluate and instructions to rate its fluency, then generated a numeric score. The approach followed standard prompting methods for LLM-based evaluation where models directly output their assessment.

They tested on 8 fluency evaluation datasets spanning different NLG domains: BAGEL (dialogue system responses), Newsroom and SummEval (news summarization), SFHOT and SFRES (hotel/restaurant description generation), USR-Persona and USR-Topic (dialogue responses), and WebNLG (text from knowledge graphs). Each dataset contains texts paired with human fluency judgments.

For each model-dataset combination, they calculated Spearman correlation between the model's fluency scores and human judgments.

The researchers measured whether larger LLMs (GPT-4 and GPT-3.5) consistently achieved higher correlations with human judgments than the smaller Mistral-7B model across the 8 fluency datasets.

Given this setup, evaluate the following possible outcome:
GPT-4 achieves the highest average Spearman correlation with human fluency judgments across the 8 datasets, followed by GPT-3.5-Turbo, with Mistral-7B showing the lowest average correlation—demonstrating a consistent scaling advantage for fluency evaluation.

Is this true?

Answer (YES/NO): NO